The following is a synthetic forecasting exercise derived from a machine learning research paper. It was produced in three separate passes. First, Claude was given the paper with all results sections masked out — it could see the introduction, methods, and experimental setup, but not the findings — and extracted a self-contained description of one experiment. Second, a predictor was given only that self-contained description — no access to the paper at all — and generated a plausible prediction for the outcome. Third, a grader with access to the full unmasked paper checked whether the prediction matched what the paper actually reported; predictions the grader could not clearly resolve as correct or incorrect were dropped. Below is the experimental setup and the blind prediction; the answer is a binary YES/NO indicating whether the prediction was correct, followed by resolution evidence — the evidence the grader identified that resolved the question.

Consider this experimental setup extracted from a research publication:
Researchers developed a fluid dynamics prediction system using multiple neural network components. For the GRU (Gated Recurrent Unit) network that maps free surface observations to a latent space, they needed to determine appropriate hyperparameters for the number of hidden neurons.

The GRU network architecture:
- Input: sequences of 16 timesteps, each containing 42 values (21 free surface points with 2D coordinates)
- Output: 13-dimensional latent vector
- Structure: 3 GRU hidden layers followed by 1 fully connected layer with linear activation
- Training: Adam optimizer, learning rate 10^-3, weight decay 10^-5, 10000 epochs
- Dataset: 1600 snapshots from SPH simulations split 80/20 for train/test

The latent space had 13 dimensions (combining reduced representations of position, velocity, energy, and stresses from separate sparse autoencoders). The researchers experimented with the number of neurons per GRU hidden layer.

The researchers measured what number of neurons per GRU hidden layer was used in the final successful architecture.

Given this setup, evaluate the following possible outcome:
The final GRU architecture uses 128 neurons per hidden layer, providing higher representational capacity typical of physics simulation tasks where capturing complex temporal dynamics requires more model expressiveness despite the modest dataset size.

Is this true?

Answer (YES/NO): NO